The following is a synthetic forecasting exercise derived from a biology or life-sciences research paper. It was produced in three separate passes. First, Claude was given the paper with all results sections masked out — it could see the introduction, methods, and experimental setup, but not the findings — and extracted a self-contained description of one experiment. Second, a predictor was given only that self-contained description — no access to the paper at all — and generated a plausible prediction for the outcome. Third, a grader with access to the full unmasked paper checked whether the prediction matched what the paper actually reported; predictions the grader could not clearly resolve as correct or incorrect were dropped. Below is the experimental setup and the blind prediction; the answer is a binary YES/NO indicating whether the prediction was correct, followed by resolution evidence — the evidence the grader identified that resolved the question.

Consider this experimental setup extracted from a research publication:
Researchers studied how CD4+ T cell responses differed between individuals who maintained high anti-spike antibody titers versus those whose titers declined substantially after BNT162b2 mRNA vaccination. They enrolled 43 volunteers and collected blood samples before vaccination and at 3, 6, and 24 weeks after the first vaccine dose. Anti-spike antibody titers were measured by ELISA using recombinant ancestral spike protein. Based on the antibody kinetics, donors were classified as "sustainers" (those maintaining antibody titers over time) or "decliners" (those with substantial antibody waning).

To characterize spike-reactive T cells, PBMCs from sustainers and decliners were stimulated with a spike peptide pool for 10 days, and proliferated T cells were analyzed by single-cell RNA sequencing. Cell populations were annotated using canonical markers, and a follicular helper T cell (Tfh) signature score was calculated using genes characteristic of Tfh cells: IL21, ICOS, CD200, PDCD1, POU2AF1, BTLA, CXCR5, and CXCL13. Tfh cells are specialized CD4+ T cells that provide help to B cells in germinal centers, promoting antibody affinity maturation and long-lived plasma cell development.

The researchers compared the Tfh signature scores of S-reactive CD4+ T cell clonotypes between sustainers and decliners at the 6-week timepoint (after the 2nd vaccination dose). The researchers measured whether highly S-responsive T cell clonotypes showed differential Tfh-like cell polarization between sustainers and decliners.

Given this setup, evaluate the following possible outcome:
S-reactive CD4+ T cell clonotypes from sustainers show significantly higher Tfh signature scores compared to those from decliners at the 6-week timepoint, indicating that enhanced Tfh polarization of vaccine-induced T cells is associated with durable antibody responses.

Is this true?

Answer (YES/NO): YES